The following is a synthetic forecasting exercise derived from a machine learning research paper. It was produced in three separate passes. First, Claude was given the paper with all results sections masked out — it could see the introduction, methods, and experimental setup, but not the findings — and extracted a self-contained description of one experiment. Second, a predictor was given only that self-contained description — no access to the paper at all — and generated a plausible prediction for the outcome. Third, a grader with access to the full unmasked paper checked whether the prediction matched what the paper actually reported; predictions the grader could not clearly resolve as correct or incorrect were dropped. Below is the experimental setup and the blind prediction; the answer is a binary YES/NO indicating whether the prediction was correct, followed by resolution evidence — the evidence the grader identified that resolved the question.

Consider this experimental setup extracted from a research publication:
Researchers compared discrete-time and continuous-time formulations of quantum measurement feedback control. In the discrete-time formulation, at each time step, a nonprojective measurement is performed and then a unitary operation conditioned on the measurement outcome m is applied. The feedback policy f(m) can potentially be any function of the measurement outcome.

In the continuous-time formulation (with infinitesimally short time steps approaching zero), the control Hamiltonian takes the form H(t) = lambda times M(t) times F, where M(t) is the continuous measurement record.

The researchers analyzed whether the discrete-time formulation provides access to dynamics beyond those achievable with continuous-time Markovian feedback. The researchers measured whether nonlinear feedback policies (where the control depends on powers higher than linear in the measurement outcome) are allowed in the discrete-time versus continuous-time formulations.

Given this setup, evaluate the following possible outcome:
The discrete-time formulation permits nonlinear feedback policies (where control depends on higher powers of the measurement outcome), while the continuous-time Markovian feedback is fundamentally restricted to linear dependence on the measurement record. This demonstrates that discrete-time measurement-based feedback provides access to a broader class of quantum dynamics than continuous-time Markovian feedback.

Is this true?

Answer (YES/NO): YES